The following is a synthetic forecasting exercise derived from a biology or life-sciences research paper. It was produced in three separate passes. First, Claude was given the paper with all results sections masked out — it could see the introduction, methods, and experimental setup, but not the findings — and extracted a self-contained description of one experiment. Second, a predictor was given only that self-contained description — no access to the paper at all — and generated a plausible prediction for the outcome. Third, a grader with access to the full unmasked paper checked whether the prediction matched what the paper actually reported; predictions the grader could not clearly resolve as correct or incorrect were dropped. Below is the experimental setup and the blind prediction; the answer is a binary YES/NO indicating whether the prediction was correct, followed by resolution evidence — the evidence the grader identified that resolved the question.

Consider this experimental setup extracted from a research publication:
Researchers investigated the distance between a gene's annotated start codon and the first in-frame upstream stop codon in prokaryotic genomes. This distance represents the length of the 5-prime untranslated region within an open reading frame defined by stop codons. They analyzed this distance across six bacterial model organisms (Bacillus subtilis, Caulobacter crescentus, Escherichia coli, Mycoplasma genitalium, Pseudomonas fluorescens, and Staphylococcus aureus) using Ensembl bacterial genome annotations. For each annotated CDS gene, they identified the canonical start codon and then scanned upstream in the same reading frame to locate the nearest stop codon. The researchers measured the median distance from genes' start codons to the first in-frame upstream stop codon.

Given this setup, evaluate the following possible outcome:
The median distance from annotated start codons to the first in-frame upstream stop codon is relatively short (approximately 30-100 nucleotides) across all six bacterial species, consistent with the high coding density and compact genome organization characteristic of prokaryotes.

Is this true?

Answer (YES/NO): YES